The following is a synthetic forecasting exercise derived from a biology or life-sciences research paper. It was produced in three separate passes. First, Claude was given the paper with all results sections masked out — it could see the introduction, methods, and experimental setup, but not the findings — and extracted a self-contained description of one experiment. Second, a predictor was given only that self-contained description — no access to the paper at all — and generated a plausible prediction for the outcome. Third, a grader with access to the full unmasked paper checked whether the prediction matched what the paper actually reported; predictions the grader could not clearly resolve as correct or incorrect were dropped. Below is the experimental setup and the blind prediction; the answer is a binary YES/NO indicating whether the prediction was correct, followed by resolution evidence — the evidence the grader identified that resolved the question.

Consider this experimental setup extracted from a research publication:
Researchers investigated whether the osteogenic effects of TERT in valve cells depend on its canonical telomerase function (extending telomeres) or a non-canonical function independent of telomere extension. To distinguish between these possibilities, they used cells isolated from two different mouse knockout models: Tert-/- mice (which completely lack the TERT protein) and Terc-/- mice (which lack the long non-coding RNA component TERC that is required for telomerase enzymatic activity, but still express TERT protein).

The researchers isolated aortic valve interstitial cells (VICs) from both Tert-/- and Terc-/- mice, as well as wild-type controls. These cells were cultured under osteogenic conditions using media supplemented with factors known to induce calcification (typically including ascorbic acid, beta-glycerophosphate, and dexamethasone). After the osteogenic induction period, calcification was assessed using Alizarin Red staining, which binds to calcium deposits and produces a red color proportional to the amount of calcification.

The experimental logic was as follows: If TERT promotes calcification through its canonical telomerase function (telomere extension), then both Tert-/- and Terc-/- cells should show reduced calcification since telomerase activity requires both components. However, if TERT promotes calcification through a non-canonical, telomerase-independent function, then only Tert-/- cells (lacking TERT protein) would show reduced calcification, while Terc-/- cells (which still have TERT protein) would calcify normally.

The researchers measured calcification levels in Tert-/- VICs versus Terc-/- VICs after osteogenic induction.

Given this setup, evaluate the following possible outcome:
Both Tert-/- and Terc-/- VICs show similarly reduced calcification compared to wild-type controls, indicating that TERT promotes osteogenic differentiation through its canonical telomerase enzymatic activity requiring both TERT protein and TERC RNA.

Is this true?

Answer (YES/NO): NO